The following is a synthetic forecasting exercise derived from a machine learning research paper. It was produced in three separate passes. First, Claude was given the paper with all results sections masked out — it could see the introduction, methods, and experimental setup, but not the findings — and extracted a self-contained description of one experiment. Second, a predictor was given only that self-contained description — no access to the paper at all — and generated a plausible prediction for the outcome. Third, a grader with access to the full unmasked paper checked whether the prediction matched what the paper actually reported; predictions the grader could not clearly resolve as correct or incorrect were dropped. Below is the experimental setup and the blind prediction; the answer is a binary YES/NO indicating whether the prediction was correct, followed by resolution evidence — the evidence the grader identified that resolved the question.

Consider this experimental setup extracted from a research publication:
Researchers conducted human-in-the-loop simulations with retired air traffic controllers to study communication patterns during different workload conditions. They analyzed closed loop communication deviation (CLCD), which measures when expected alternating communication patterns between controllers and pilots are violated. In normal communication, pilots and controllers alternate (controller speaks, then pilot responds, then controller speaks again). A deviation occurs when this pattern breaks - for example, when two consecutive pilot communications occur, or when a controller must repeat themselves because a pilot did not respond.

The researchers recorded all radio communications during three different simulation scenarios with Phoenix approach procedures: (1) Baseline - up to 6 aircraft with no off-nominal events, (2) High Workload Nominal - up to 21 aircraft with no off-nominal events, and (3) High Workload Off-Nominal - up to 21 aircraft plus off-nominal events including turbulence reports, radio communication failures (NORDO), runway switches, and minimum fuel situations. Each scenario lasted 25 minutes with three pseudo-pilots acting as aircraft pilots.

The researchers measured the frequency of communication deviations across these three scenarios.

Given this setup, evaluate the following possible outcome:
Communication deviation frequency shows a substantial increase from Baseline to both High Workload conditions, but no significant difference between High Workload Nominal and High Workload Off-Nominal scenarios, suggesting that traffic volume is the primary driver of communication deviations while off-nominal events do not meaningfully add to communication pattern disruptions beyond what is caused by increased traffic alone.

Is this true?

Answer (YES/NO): NO